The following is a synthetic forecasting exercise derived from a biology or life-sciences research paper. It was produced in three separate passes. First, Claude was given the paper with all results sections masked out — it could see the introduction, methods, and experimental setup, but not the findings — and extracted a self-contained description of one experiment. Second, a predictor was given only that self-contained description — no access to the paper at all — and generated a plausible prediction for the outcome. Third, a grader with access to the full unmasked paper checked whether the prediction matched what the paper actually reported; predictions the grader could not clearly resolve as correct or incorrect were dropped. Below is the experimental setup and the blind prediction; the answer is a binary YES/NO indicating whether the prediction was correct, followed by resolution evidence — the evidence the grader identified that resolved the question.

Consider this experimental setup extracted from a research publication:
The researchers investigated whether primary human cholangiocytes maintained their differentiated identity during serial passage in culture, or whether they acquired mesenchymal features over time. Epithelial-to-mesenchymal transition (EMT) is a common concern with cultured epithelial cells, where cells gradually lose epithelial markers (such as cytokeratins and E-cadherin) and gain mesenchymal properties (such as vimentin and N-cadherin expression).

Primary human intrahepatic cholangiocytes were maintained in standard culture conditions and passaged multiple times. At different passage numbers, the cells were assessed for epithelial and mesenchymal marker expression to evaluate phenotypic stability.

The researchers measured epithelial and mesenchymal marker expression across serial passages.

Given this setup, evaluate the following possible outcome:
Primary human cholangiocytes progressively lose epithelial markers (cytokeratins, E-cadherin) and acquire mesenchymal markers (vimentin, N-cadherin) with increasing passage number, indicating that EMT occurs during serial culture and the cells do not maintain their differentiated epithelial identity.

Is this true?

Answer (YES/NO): NO